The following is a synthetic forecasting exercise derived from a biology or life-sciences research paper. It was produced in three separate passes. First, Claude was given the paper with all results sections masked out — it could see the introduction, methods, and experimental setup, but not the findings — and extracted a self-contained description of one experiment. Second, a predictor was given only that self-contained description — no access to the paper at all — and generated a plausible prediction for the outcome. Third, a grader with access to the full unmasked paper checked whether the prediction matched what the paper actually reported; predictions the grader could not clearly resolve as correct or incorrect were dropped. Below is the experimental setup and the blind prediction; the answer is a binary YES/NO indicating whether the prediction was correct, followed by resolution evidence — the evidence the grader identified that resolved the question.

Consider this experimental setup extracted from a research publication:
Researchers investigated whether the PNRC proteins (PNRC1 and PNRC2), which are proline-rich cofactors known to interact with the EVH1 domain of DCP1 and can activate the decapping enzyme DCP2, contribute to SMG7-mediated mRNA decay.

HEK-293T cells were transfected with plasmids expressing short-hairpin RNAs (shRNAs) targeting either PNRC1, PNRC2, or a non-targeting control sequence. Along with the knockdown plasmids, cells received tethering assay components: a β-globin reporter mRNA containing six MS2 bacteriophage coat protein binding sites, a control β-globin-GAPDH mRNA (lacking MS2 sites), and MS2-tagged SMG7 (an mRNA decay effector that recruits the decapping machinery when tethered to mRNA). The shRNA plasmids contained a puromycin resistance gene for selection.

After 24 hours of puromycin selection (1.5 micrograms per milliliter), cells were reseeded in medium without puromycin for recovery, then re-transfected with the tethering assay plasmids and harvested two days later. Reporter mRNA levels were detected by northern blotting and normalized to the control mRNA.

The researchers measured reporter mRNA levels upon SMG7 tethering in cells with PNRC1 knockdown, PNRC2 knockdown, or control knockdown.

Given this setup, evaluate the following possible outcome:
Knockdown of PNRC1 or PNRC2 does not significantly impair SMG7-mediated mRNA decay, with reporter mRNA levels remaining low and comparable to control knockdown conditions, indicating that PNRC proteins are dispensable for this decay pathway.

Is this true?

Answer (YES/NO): YES